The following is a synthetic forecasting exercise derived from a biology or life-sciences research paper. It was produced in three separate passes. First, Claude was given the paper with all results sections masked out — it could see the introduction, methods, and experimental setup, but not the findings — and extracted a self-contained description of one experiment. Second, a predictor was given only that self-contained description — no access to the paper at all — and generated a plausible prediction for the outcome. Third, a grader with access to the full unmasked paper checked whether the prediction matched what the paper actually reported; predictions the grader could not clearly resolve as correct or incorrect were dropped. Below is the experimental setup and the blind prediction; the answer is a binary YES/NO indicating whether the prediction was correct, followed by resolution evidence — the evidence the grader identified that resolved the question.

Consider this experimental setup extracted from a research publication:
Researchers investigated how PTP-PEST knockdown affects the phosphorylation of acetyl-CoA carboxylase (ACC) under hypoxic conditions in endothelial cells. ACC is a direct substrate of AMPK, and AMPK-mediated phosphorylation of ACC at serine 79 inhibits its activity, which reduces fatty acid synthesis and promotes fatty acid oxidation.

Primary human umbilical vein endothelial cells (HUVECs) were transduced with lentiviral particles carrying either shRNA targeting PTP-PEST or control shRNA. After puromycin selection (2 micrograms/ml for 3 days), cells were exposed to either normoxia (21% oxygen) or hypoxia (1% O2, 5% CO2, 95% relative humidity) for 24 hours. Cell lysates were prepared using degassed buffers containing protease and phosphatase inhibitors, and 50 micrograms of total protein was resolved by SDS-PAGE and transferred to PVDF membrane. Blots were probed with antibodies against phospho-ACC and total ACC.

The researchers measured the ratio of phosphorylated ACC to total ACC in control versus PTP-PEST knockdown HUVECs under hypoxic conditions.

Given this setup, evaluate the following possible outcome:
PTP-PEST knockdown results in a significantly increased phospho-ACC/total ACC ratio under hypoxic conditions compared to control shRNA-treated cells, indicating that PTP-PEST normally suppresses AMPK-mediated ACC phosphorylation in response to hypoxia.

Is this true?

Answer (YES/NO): NO